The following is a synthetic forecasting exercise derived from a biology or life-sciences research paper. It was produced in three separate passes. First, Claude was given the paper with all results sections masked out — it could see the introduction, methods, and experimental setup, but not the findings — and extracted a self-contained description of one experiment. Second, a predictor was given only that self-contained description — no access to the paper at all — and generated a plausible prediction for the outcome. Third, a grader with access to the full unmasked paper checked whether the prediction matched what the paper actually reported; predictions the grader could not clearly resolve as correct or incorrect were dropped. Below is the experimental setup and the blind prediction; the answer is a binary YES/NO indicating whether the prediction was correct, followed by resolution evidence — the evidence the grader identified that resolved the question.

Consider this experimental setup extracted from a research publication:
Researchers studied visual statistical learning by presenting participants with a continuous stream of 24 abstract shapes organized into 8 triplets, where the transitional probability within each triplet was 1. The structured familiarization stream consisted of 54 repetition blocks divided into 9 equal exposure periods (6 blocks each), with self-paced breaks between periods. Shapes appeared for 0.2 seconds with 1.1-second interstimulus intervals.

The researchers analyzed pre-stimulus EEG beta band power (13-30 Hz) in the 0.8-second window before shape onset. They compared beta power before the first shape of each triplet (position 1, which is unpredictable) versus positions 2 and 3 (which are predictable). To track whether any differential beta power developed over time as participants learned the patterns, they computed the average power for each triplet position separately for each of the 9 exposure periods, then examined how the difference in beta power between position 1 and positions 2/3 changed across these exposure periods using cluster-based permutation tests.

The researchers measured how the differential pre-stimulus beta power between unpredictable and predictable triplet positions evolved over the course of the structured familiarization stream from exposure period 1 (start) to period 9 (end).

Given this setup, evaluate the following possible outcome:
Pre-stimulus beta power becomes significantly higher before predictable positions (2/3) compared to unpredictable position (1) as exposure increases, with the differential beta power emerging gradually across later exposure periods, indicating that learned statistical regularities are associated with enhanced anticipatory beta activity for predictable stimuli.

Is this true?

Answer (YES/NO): NO